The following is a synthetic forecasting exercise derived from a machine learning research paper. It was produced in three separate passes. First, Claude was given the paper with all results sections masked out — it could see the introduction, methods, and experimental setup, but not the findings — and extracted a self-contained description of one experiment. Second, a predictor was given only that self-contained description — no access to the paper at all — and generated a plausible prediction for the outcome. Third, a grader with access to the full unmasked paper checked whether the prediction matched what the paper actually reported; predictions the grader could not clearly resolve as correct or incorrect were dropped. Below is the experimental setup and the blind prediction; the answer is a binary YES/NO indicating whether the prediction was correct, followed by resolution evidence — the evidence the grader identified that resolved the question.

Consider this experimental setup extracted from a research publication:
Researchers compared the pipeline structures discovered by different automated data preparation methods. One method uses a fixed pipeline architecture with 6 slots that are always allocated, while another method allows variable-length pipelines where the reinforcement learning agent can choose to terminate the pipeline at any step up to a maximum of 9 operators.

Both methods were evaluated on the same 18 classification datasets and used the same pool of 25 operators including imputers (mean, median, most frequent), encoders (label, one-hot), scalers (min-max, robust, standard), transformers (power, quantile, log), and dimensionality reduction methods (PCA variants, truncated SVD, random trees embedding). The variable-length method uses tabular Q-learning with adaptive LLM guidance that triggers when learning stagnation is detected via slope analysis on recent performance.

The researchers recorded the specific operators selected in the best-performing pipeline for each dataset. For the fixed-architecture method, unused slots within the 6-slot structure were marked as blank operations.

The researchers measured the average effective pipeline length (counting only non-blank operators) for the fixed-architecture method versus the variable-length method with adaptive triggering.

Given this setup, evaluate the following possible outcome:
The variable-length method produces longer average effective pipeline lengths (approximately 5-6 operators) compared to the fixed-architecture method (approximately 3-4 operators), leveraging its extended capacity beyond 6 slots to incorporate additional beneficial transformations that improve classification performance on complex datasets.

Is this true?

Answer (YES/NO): NO